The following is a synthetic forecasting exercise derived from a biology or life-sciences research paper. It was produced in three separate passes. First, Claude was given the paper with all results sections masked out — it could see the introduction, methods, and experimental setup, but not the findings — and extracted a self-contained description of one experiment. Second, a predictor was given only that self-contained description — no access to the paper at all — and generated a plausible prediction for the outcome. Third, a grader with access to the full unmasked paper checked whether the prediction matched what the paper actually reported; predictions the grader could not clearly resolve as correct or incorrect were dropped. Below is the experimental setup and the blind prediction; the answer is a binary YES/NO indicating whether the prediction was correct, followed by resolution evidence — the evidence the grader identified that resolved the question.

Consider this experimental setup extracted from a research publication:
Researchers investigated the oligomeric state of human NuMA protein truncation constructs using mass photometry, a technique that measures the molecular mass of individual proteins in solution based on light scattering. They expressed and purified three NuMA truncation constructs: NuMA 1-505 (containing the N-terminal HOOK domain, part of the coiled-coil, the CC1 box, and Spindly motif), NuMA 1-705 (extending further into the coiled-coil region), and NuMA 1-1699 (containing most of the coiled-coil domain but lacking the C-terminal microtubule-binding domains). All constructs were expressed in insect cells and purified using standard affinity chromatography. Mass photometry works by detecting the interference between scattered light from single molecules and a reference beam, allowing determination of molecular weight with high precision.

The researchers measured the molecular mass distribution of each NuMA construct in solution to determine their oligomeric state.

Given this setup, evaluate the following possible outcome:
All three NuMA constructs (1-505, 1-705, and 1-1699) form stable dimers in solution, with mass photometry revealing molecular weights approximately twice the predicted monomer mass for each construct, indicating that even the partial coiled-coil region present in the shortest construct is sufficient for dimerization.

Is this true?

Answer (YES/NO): YES